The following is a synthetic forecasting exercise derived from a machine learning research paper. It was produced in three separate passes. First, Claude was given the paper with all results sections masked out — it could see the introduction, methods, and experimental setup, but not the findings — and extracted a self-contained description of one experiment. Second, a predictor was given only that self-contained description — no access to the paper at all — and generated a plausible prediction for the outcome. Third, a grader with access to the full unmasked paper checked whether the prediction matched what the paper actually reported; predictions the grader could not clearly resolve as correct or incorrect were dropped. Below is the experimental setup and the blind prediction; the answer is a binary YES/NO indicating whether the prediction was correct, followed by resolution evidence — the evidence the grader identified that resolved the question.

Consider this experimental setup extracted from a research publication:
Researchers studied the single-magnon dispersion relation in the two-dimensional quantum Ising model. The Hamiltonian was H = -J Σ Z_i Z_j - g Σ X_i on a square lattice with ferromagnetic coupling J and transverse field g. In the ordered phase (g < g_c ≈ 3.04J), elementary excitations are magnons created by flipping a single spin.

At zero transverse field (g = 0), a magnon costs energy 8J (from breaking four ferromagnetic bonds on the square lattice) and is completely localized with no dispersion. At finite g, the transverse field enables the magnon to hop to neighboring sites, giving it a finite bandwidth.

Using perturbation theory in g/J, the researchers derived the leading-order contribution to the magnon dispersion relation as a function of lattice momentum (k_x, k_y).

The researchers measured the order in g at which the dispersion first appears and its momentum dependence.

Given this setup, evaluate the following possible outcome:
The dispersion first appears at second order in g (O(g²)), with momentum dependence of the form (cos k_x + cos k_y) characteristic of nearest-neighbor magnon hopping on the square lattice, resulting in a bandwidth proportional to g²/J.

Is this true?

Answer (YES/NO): YES